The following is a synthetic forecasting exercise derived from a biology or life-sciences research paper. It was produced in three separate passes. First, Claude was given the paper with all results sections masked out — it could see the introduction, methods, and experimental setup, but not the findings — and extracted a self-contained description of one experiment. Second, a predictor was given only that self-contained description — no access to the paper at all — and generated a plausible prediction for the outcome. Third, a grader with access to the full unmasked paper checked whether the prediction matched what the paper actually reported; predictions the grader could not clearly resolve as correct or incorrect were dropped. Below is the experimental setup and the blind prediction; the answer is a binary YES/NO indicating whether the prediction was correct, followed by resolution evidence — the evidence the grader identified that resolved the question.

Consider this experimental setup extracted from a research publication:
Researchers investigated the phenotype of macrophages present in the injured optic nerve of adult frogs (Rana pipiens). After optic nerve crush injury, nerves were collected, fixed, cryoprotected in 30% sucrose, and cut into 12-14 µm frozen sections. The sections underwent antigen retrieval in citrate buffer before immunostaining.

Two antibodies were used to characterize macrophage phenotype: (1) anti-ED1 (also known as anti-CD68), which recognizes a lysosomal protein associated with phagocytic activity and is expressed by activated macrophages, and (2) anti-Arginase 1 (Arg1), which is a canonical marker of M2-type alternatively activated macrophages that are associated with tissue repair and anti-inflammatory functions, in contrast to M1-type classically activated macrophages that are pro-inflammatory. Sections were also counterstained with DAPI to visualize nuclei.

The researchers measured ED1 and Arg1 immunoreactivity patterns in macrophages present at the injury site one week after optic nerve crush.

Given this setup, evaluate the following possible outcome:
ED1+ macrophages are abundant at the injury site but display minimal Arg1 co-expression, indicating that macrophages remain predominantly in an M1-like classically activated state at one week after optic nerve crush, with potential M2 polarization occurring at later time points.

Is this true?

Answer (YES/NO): NO